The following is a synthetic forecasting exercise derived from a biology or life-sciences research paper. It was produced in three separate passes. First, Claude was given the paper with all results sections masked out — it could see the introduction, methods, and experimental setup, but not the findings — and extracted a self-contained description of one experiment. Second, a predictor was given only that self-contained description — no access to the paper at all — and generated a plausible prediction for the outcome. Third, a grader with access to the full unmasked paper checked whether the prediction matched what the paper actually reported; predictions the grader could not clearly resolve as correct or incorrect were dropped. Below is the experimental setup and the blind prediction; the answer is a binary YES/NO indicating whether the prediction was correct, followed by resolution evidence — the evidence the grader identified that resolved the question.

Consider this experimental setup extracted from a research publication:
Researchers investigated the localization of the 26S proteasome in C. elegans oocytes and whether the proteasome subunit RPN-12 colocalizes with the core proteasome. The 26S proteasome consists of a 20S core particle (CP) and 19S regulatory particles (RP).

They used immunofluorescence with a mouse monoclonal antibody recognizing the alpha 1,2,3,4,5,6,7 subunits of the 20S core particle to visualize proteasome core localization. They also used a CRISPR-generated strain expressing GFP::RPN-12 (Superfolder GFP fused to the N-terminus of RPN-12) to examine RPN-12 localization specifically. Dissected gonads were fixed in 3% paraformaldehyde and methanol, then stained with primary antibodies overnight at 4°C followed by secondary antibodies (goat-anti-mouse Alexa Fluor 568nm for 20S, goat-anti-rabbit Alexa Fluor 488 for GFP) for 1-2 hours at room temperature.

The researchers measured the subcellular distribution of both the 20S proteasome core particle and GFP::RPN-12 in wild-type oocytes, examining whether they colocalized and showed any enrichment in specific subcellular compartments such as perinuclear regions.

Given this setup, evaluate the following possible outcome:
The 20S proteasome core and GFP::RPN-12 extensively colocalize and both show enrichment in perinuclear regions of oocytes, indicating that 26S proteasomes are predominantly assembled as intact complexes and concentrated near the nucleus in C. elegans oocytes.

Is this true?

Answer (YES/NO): NO